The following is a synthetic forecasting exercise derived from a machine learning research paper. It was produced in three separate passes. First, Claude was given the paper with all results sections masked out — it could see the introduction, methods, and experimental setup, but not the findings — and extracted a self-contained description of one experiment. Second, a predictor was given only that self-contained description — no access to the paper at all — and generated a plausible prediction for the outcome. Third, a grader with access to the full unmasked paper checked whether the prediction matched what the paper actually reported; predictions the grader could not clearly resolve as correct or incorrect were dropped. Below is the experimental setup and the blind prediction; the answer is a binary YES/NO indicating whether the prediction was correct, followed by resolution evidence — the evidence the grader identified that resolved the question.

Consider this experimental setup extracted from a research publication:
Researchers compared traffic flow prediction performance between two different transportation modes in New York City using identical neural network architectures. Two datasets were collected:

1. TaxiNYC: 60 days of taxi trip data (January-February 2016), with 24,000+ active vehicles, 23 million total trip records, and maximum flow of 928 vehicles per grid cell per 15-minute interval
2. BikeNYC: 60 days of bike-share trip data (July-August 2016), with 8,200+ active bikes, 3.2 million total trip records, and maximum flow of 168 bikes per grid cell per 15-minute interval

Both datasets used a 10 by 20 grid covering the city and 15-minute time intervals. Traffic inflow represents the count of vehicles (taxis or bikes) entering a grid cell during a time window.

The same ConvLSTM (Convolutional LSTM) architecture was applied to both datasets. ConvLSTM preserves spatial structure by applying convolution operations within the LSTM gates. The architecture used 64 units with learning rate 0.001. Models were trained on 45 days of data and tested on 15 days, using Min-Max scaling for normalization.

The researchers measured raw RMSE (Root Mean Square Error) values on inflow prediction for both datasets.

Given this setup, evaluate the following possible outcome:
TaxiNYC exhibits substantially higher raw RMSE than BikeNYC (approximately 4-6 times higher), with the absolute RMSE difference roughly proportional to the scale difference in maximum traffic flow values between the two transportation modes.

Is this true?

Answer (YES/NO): NO